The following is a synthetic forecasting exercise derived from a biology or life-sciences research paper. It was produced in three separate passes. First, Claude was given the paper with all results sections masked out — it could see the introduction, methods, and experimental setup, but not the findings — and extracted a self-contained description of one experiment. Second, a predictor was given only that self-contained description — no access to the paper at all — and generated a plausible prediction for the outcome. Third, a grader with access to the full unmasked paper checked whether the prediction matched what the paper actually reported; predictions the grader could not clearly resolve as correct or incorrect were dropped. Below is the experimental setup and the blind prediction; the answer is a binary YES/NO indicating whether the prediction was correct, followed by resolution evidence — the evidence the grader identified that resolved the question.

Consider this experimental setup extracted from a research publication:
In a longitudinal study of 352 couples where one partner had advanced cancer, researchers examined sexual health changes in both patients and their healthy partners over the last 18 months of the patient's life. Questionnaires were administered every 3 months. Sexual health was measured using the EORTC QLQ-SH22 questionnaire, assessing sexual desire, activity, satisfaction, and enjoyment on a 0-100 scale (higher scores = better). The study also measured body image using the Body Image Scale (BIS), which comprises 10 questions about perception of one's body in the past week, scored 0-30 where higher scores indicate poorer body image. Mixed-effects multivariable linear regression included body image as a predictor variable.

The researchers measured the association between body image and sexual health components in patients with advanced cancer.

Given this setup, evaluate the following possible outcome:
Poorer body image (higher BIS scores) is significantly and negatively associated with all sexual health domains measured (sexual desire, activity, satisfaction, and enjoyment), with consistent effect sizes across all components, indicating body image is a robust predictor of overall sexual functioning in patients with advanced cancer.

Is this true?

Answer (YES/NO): NO